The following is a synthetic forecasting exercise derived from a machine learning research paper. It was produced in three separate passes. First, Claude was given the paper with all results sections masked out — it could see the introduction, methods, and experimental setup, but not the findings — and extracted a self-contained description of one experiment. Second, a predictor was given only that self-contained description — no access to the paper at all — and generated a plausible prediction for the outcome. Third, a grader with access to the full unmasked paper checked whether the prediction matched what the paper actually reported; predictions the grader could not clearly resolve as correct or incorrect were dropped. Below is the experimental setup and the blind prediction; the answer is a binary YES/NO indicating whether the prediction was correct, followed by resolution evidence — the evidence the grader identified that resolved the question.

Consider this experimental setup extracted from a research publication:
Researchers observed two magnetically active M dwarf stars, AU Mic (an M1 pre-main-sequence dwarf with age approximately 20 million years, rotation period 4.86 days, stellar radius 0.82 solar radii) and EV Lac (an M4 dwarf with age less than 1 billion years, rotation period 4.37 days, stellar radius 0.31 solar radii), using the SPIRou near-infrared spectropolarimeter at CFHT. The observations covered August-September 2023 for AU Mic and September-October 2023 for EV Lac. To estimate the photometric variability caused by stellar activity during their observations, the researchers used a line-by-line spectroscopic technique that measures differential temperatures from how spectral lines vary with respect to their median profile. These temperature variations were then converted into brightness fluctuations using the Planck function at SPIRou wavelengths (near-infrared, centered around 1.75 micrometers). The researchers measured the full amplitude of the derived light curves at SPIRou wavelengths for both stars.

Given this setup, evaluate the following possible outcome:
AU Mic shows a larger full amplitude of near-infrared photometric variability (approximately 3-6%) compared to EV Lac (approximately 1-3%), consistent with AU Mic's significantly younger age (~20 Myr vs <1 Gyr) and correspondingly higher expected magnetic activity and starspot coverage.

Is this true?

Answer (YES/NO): NO